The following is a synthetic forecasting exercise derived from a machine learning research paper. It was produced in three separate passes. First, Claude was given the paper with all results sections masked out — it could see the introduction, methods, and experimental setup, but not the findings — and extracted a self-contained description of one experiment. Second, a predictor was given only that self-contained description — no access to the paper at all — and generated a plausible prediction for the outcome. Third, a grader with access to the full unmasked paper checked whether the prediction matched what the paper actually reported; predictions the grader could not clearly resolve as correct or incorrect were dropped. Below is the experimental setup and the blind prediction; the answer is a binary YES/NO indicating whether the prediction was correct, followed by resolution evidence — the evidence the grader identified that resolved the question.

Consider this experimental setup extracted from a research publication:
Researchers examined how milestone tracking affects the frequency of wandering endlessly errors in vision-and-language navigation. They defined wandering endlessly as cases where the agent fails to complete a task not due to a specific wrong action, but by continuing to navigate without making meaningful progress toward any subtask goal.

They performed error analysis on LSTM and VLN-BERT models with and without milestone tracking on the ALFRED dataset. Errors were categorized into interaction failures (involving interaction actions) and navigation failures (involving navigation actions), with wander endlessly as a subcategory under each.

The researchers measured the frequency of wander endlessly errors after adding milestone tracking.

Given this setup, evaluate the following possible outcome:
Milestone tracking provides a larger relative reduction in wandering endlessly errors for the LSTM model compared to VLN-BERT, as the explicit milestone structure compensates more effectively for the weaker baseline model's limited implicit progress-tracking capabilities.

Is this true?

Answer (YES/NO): NO